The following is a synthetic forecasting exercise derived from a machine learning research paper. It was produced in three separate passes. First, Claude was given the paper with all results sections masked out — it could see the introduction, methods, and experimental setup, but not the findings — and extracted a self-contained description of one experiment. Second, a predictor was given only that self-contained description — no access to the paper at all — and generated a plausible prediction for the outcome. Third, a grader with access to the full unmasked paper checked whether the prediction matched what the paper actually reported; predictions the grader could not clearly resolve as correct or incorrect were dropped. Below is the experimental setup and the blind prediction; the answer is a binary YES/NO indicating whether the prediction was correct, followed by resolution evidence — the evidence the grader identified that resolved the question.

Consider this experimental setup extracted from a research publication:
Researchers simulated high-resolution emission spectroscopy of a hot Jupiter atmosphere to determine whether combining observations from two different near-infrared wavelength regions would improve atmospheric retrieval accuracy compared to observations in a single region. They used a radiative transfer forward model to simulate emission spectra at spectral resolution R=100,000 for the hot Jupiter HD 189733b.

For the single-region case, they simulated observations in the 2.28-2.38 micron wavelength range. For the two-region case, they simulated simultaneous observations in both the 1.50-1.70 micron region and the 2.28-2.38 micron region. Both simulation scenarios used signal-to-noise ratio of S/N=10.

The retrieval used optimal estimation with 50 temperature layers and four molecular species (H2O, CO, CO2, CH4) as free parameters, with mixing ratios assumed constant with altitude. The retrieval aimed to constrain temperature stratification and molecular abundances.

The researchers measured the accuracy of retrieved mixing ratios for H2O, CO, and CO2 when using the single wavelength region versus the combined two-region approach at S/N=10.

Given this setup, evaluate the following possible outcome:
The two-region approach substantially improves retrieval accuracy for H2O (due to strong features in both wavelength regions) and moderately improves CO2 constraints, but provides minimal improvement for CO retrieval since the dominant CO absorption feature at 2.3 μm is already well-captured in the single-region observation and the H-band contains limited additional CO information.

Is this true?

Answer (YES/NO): NO